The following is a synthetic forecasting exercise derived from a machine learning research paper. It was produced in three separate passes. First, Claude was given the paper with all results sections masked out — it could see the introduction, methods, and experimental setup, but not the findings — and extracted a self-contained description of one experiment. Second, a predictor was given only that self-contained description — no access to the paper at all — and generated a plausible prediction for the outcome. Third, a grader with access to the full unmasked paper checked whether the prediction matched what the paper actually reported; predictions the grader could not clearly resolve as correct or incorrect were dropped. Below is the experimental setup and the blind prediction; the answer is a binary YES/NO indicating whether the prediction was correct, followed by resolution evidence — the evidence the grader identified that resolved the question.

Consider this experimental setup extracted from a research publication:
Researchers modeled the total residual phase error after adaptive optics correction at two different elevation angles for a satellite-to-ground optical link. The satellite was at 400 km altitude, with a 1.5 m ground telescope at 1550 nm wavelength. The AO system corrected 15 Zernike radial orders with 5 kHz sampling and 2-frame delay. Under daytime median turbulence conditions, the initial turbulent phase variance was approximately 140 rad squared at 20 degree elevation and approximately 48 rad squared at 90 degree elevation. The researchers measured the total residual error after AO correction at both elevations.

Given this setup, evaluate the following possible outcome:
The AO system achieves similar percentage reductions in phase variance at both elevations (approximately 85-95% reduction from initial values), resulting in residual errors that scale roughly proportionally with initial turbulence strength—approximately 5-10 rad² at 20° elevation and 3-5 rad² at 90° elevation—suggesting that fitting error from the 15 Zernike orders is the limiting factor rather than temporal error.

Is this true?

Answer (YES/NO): NO